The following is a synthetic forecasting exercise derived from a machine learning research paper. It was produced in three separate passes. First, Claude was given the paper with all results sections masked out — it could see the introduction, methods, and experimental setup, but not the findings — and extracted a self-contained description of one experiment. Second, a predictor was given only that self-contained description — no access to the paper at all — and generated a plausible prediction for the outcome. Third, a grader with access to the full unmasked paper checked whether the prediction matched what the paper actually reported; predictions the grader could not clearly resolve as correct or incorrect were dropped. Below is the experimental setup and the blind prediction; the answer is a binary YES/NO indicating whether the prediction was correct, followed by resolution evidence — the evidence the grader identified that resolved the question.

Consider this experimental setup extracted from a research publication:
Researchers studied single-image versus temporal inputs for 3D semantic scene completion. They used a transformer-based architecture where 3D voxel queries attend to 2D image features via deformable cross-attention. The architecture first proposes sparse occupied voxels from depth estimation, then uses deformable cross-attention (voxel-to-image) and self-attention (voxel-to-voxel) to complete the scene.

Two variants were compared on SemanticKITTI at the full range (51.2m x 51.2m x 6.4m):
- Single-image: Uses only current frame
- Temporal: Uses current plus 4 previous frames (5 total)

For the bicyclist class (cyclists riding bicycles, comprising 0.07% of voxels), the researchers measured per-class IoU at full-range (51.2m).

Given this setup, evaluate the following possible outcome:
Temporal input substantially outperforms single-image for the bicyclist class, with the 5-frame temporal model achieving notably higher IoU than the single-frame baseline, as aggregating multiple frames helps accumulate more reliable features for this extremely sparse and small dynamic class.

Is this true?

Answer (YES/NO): NO